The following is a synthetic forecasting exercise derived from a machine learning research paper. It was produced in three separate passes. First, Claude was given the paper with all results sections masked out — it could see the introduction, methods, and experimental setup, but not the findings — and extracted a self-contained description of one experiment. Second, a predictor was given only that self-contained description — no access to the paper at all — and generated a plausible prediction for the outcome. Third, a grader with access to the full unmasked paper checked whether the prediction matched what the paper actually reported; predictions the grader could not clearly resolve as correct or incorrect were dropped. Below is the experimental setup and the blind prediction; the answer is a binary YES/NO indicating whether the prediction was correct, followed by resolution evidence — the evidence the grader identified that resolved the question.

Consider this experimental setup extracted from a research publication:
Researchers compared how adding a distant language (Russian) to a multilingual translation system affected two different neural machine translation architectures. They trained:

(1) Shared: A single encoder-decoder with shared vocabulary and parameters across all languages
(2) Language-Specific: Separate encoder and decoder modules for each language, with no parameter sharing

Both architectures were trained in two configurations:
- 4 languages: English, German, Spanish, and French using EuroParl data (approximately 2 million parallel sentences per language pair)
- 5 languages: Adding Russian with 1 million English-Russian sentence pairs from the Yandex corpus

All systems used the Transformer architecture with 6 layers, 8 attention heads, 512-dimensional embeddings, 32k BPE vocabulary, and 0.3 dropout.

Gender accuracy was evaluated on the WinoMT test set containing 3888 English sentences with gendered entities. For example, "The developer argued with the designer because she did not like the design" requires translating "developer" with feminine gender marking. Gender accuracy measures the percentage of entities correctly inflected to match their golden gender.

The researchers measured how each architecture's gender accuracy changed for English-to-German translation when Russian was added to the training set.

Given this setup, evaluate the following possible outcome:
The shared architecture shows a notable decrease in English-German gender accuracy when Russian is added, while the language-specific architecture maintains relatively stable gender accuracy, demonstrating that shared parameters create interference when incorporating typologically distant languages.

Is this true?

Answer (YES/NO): NO